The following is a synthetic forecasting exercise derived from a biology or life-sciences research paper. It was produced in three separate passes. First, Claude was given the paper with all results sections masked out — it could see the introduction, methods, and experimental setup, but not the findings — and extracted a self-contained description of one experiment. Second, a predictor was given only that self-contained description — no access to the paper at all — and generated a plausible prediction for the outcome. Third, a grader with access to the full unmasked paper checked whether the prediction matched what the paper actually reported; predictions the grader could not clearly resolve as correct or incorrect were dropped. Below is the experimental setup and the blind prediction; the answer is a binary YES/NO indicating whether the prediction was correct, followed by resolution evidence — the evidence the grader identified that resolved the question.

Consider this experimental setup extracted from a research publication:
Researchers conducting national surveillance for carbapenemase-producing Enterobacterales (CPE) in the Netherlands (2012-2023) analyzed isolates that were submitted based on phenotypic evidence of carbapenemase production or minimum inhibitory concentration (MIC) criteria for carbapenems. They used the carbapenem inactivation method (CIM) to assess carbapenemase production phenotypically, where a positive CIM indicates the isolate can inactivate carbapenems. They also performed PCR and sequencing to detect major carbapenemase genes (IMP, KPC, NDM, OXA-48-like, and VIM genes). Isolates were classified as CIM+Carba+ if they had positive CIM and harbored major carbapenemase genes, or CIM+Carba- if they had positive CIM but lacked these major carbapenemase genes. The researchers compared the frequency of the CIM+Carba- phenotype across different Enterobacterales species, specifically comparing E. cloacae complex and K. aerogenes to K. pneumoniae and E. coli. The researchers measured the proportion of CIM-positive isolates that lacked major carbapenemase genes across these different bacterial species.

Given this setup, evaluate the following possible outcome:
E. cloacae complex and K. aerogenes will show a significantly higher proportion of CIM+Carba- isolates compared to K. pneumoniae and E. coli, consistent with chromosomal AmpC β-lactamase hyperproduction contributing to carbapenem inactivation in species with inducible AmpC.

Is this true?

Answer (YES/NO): YES